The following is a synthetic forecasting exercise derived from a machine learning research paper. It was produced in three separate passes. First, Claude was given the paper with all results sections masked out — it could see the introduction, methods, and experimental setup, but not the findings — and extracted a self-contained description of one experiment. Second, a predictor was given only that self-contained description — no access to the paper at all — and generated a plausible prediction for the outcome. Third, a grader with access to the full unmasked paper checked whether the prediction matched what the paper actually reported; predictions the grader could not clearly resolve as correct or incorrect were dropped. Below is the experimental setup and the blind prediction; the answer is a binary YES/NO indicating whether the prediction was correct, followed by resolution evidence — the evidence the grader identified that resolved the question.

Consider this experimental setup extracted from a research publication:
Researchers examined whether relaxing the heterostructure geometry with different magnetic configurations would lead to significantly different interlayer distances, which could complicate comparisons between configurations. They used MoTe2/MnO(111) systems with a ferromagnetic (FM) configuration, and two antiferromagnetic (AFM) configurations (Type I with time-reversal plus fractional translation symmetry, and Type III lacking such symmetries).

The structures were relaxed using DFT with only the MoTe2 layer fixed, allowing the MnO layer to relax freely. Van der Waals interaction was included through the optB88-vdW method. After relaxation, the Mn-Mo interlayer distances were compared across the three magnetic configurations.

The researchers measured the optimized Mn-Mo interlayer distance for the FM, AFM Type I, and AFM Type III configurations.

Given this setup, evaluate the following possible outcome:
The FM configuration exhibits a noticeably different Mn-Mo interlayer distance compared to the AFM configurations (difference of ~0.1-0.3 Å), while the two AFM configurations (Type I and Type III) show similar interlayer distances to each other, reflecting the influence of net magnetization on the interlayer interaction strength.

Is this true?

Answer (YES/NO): NO